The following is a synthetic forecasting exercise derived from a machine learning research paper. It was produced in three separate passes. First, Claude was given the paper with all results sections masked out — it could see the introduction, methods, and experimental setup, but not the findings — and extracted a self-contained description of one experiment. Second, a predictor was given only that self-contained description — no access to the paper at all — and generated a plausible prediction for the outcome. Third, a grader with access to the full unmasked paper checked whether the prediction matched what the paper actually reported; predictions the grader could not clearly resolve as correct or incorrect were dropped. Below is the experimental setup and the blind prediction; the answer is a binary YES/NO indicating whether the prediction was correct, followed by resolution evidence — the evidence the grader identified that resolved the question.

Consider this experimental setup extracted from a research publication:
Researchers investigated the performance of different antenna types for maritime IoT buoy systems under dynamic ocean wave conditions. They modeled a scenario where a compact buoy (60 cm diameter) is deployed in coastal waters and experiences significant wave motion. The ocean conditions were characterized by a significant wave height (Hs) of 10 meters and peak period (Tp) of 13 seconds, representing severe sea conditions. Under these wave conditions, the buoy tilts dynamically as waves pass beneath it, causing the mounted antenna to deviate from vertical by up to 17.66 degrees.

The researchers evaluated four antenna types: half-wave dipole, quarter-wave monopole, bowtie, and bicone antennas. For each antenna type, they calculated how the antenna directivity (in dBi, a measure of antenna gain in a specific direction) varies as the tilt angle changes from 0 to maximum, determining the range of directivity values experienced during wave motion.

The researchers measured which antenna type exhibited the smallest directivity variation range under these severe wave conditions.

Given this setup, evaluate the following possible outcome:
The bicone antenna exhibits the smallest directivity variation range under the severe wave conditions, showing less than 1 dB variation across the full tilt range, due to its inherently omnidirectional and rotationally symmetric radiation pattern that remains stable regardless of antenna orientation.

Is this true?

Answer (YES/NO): YES